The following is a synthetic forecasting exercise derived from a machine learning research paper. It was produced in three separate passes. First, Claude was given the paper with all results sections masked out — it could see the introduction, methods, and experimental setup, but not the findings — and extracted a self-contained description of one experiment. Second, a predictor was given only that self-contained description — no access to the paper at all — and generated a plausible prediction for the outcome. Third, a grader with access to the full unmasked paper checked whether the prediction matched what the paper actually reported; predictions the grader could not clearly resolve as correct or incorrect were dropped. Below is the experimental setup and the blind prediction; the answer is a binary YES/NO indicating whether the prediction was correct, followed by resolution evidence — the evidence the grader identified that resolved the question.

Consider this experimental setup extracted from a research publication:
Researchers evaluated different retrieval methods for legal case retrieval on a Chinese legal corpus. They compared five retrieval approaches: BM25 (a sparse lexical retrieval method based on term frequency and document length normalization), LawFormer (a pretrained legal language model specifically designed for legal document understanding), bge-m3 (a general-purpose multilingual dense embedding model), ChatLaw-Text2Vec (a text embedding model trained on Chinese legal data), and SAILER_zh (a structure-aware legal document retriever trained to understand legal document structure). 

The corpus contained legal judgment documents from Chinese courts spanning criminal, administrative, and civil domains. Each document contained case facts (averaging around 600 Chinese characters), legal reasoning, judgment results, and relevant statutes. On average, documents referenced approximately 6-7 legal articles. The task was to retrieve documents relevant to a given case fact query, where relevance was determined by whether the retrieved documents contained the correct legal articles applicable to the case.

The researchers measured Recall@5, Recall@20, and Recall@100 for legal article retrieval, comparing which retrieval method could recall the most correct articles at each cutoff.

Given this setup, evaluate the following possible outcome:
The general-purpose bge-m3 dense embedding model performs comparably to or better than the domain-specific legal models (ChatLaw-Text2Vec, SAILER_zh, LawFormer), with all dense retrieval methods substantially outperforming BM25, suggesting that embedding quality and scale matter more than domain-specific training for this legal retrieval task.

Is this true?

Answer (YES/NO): NO